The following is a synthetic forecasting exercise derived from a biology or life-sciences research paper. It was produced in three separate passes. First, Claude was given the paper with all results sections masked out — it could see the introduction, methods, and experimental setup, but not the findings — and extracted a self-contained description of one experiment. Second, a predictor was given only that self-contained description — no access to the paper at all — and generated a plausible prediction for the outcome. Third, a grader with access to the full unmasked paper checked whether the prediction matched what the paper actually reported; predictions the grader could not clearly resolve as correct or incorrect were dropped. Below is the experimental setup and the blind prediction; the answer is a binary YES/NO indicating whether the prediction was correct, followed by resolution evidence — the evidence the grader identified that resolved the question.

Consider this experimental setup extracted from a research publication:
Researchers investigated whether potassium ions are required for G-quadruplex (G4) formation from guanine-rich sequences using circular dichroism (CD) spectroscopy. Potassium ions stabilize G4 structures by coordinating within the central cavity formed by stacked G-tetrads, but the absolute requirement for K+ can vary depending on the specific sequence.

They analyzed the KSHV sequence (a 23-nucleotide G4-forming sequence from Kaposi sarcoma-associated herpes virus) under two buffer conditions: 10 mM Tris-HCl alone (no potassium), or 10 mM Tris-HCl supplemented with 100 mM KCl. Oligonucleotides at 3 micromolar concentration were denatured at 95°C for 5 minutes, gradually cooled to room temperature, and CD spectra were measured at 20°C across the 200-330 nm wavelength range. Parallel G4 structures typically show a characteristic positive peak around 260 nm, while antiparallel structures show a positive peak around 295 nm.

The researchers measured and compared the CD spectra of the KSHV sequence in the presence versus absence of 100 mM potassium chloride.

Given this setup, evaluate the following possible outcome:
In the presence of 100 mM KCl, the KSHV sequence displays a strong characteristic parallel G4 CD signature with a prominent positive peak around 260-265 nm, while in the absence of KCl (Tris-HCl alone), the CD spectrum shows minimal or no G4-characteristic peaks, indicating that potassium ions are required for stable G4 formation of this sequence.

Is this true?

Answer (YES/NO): NO